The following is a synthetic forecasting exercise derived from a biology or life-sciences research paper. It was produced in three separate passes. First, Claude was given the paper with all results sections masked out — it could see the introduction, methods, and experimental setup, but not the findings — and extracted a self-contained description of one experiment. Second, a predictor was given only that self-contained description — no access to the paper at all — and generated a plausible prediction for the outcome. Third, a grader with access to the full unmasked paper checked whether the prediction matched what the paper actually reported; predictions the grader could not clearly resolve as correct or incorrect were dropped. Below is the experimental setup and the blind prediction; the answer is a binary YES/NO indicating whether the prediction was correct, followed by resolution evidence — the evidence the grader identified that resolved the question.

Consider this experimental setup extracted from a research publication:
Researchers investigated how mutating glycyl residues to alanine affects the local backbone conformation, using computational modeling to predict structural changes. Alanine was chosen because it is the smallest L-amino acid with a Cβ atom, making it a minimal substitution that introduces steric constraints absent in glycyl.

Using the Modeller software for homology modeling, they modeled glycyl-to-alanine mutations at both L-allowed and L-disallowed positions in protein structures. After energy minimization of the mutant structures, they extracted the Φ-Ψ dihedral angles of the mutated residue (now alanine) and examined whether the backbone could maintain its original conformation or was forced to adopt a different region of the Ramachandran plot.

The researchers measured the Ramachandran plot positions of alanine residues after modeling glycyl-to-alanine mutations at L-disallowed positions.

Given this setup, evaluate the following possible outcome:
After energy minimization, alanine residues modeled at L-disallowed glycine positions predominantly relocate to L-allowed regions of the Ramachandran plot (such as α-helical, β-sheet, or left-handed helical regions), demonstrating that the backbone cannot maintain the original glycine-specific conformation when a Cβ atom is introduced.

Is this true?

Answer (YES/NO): NO